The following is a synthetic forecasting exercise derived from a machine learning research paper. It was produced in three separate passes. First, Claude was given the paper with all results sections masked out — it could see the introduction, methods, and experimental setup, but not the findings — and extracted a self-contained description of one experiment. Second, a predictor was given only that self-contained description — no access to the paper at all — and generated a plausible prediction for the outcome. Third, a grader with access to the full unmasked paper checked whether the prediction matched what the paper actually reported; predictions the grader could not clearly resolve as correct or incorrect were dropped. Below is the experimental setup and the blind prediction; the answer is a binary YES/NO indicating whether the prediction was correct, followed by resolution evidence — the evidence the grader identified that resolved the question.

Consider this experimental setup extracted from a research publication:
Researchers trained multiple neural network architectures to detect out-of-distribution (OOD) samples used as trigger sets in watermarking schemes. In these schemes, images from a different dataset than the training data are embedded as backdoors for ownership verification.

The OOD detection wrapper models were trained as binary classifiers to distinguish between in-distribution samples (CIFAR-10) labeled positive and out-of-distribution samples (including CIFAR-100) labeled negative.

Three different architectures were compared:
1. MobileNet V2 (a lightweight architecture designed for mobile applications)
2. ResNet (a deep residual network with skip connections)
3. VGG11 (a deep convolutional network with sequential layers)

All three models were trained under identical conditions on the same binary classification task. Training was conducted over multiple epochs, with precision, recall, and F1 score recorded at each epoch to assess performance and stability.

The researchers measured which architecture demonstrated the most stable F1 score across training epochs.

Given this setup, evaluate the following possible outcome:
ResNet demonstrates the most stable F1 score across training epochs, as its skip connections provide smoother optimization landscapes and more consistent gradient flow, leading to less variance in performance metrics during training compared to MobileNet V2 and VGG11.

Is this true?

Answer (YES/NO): NO